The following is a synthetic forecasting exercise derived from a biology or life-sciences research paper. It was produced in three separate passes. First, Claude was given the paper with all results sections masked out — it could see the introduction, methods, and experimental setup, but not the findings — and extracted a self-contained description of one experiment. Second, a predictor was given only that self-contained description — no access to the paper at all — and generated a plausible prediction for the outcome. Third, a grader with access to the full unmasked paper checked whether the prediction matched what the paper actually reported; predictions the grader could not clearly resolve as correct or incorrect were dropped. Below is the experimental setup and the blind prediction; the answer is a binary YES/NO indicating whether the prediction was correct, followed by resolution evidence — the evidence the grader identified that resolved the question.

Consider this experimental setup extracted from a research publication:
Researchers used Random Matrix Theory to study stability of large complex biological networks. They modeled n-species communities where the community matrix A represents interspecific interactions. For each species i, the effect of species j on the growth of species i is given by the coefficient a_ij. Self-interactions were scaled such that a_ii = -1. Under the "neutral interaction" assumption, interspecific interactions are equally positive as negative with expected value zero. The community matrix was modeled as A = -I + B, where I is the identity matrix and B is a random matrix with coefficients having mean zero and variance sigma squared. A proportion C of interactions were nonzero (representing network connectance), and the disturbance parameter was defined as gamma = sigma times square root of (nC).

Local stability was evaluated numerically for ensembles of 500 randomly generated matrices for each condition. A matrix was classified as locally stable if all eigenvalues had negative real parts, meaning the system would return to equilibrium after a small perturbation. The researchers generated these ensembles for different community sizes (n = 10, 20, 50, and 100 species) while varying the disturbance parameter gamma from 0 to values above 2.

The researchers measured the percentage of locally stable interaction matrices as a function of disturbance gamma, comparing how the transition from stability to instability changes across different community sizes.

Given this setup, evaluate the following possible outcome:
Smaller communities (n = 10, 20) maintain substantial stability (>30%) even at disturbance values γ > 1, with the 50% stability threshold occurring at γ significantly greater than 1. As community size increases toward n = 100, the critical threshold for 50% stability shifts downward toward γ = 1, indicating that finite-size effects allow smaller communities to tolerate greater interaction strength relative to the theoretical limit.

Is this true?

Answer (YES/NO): NO